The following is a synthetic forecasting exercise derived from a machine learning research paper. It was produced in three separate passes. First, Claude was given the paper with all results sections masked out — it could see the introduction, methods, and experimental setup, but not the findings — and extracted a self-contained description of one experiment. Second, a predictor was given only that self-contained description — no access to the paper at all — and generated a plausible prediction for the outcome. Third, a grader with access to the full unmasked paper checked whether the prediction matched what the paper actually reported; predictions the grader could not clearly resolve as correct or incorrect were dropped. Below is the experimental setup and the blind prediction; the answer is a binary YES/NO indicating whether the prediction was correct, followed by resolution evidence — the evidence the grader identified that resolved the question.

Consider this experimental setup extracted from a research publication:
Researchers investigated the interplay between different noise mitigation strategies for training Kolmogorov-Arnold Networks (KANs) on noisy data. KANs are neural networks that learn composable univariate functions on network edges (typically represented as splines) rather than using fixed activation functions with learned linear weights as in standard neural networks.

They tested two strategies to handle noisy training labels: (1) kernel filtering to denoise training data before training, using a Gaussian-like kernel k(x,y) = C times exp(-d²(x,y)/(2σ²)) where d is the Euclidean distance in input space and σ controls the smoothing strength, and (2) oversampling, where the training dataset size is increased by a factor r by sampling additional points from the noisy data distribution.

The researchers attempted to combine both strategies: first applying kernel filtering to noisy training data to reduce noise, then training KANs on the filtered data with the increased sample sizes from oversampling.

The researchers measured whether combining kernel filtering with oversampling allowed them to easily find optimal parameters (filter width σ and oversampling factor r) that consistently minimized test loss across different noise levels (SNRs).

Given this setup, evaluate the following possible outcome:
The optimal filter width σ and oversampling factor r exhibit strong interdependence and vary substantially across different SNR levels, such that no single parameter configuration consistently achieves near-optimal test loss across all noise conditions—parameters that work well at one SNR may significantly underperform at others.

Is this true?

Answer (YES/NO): NO